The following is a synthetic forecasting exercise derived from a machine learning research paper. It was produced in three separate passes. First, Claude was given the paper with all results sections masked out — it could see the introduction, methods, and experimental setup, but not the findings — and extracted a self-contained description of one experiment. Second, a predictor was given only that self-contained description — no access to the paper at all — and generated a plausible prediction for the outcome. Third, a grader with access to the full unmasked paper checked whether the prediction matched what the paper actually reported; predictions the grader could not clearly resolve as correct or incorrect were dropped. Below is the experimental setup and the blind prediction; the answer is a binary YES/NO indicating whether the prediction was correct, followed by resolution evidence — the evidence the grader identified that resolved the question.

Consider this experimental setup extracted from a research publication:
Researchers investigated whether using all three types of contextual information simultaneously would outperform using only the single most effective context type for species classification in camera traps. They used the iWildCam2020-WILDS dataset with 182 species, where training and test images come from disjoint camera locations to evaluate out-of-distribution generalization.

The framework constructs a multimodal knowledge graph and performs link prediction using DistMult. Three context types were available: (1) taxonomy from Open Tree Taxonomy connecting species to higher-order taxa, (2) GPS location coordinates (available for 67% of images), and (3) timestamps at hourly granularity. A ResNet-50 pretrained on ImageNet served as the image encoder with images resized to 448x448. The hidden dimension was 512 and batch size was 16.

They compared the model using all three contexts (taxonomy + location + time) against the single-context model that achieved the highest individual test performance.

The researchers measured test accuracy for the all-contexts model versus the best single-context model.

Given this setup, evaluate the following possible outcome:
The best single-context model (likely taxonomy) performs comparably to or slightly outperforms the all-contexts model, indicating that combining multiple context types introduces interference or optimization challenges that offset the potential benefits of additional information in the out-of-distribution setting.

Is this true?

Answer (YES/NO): NO